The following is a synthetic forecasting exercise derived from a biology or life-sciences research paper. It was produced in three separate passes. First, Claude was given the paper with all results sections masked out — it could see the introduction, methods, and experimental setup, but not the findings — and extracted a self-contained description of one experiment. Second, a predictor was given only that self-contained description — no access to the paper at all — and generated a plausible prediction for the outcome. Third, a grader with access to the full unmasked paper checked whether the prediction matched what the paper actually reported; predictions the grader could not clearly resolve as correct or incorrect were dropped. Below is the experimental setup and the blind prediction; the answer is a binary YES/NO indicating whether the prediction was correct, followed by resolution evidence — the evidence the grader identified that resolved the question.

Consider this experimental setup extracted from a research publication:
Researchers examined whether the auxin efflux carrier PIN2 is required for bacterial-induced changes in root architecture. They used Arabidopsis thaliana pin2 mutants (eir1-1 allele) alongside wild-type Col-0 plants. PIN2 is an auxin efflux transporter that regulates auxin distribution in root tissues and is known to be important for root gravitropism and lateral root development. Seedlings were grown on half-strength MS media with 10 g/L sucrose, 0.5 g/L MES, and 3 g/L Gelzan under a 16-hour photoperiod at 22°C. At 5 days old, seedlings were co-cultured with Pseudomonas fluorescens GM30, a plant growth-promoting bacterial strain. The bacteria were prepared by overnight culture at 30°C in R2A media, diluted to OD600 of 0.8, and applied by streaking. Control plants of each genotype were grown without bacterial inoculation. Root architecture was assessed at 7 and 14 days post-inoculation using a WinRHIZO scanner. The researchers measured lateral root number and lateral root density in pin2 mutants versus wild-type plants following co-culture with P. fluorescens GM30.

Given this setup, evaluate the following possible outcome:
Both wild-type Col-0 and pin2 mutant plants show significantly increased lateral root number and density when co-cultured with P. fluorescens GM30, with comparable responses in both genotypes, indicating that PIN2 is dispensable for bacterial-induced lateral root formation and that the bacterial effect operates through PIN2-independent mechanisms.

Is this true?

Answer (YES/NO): NO